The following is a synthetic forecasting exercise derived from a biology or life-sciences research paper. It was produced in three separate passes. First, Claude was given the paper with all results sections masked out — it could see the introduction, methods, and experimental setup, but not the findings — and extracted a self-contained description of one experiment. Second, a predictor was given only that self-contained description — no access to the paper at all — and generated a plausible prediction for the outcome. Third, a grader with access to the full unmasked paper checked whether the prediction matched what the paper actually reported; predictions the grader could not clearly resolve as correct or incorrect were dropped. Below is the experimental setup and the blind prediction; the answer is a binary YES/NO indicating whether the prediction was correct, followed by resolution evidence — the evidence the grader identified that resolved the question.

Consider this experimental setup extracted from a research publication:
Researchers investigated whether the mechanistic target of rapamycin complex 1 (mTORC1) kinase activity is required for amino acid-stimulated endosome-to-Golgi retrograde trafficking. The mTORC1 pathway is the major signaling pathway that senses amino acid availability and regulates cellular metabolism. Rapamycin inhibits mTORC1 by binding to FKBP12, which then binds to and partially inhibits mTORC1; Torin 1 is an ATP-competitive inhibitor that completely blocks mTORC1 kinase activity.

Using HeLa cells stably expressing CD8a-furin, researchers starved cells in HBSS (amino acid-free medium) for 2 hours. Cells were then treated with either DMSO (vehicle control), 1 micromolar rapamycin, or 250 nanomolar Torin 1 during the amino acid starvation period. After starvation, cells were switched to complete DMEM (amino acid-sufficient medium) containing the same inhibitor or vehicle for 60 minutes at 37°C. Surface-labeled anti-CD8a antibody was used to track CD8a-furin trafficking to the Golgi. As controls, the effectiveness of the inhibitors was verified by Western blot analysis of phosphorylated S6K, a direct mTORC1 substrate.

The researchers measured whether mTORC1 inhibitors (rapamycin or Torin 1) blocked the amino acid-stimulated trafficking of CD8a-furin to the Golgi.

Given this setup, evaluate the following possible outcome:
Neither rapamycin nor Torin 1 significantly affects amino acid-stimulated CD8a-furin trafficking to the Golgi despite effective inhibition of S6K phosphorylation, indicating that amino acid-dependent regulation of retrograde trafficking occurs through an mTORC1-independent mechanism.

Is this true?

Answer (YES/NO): YES